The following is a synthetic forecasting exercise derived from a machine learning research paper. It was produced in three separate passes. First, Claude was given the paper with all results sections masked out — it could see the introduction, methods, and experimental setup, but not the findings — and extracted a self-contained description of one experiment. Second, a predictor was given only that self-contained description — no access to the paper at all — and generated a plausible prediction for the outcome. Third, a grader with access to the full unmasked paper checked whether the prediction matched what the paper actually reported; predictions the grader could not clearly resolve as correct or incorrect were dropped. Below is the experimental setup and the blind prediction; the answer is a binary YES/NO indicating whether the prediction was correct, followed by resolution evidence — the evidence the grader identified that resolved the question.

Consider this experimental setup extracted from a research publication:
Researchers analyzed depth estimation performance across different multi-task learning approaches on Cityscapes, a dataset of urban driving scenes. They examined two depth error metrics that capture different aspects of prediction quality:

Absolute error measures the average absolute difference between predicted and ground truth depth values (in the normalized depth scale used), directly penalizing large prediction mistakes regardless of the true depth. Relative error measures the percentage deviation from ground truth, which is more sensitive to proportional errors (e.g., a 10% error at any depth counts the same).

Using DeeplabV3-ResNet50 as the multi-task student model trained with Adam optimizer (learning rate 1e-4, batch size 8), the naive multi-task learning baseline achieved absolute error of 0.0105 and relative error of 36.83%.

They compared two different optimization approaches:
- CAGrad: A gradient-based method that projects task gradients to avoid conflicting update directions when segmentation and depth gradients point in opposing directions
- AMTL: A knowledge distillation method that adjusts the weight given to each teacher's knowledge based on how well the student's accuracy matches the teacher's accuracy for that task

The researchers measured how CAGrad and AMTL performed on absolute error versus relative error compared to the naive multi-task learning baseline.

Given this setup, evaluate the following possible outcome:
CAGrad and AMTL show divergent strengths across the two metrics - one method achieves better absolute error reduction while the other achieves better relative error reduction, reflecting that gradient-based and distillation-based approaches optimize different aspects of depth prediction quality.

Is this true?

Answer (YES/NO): YES